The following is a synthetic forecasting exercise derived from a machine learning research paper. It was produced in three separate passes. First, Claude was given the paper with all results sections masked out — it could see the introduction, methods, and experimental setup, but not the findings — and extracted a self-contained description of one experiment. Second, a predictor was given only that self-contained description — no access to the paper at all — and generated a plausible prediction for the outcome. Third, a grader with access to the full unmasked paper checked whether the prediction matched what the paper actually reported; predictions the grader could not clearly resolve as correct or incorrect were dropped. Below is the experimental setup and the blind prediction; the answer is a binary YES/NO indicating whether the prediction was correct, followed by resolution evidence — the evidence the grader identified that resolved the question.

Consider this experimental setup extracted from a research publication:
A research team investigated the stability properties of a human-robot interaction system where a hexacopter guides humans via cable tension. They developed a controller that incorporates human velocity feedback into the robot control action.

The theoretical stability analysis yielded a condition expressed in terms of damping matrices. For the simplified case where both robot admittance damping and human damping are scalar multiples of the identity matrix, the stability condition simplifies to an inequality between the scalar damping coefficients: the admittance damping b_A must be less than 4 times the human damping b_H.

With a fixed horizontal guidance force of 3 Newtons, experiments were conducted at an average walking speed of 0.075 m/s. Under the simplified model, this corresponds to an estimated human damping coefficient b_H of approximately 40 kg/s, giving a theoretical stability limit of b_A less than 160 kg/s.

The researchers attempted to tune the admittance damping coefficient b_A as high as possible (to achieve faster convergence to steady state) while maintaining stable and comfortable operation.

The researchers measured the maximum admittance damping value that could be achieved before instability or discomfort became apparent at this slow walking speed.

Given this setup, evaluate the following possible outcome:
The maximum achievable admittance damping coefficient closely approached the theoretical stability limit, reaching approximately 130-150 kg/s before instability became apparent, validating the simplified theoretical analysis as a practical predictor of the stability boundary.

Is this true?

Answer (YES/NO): NO